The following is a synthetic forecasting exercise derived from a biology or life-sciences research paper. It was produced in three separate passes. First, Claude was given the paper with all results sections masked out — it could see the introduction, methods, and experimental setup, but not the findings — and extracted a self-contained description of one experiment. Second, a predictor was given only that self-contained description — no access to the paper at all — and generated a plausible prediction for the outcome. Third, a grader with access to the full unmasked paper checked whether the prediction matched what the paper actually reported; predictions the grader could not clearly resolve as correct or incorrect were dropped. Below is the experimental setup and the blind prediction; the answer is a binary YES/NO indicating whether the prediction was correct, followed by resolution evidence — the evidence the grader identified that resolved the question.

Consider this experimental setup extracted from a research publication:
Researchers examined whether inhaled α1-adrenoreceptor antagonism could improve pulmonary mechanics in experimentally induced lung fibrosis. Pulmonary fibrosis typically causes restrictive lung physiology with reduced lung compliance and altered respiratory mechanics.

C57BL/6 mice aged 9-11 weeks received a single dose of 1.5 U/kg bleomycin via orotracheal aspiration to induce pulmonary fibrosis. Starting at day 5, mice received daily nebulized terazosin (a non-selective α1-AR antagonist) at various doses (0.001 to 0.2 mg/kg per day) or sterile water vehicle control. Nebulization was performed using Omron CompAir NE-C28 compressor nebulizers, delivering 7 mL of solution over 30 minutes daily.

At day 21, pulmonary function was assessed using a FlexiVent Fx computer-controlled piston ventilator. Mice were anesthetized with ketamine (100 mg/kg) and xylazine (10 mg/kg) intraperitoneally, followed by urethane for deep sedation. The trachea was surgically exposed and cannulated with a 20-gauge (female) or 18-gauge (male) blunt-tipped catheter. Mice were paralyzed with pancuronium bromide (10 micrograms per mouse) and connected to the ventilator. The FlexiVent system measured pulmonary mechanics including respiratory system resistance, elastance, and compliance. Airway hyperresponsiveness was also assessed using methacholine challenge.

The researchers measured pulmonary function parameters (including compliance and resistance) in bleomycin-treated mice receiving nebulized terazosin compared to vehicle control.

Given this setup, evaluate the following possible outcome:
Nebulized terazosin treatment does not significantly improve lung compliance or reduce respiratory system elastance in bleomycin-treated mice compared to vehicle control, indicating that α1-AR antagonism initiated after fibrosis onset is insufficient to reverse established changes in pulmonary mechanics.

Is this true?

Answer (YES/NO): YES